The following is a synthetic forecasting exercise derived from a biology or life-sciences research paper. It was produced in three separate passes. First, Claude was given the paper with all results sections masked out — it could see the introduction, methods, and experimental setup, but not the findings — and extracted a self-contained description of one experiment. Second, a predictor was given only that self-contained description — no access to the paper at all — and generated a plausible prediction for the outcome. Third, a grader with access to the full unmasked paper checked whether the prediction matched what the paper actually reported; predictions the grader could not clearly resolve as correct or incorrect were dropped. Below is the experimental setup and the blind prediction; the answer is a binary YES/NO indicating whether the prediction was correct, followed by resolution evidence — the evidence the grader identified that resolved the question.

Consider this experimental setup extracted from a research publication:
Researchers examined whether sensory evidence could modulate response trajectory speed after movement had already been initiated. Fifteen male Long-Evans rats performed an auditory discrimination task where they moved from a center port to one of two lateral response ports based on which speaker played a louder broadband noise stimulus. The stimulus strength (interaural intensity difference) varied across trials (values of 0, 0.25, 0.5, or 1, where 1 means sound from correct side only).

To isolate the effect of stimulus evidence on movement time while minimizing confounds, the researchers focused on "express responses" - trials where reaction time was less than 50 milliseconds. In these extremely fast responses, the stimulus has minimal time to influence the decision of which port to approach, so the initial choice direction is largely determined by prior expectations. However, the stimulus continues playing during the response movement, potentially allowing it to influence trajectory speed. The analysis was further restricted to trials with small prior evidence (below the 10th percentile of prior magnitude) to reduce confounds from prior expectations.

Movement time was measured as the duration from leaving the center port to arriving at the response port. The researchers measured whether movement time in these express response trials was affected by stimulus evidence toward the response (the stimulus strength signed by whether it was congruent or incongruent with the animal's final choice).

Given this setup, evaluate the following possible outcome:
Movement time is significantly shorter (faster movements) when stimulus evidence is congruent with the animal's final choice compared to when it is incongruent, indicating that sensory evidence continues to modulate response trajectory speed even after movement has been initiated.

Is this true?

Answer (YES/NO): YES